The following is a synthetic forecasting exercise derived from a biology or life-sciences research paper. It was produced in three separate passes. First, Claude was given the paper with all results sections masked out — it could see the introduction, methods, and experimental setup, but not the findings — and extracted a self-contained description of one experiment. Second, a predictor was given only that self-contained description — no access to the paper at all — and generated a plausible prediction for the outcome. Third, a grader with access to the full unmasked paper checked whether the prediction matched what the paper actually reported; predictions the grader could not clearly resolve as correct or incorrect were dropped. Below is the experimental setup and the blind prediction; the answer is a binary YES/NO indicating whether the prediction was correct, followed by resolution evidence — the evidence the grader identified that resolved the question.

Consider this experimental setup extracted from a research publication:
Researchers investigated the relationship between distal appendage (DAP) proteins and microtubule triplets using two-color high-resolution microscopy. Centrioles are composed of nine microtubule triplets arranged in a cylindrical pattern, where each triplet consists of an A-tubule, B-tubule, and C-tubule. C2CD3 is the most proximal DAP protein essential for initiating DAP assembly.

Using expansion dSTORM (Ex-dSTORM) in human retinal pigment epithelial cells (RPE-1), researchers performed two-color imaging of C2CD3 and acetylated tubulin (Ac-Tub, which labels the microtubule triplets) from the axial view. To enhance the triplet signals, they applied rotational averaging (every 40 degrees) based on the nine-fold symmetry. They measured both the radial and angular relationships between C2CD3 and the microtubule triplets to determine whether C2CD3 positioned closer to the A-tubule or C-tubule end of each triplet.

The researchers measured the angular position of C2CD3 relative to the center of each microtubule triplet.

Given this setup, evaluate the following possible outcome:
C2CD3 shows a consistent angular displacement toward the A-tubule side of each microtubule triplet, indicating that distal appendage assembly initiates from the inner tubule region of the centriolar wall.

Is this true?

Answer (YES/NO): YES